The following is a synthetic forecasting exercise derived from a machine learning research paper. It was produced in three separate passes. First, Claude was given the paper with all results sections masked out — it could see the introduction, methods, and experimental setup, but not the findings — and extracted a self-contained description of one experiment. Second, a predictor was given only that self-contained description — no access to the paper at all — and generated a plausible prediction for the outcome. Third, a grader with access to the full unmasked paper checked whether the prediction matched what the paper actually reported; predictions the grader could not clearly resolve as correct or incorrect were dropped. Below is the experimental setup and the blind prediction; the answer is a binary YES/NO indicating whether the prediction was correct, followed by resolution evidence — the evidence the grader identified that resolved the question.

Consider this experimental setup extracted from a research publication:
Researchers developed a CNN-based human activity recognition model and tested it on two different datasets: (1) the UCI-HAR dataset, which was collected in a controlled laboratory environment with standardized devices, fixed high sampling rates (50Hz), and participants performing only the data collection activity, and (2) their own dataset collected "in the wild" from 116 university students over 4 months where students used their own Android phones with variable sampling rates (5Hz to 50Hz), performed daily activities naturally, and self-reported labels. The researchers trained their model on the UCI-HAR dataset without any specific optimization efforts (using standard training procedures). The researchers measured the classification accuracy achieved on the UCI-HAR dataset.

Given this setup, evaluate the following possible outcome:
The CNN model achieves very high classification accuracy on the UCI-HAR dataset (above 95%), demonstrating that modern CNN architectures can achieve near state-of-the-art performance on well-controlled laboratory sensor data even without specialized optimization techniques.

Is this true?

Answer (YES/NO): NO